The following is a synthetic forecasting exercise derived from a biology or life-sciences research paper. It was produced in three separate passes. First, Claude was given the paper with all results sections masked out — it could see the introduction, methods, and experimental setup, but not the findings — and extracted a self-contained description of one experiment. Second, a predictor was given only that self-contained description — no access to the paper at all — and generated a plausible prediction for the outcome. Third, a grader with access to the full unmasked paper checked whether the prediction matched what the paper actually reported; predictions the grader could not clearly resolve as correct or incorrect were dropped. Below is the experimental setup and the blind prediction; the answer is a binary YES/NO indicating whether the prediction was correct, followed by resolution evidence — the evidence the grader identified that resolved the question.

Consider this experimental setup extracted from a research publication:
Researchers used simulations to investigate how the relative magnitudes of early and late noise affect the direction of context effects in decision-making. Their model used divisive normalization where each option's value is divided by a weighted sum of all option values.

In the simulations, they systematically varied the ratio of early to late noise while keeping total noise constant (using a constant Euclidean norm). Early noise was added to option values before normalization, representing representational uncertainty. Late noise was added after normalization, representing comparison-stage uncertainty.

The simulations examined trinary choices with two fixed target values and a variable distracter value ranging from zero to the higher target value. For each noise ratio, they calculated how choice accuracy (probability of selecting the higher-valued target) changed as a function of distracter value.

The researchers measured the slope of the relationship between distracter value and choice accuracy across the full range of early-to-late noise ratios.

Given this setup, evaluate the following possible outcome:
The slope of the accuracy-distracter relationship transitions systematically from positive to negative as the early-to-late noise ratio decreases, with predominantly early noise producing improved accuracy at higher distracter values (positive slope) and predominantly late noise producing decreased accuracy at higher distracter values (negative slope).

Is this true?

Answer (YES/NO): YES